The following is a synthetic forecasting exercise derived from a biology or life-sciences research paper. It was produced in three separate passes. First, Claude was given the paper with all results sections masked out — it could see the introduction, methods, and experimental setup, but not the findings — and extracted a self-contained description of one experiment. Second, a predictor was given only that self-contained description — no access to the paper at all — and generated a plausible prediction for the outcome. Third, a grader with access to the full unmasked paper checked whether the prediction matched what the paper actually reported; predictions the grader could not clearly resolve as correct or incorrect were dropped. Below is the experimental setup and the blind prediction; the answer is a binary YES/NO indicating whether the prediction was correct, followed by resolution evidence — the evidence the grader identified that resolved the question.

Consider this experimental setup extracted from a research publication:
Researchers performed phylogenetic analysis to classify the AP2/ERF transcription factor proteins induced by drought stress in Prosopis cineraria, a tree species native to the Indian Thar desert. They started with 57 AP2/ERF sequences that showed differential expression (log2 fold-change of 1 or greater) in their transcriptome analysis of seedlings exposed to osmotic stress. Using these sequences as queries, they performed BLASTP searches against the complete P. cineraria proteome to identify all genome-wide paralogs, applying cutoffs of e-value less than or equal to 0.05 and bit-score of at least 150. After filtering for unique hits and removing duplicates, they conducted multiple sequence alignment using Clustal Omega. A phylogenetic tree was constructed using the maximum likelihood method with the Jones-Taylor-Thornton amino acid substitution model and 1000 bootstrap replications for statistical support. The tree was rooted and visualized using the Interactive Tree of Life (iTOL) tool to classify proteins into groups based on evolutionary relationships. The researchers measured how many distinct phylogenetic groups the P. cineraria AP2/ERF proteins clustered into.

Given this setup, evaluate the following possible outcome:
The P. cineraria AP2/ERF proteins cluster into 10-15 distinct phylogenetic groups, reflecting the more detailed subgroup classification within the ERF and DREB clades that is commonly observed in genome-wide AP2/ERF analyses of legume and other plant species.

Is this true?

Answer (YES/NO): YES